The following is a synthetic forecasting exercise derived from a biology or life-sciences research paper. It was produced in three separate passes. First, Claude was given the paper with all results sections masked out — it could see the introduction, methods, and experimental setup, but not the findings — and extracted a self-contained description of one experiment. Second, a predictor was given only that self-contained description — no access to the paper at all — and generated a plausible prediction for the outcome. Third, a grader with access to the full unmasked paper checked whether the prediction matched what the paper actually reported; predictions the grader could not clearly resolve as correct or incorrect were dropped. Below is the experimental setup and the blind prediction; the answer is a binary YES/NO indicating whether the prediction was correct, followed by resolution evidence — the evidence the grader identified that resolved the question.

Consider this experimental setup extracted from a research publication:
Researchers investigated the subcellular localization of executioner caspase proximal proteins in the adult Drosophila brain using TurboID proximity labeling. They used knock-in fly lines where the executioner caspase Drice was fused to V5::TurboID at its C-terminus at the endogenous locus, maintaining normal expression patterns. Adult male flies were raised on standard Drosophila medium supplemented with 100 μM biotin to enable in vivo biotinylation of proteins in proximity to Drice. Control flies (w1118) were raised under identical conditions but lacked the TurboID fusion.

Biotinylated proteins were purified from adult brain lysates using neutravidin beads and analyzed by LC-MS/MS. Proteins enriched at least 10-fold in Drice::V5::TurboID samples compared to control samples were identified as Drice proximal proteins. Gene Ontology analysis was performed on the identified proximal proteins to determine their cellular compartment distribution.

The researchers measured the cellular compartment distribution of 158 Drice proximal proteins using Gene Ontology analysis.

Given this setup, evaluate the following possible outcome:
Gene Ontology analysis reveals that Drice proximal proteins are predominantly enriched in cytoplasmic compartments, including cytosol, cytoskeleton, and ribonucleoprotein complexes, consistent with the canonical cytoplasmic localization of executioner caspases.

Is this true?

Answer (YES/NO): NO